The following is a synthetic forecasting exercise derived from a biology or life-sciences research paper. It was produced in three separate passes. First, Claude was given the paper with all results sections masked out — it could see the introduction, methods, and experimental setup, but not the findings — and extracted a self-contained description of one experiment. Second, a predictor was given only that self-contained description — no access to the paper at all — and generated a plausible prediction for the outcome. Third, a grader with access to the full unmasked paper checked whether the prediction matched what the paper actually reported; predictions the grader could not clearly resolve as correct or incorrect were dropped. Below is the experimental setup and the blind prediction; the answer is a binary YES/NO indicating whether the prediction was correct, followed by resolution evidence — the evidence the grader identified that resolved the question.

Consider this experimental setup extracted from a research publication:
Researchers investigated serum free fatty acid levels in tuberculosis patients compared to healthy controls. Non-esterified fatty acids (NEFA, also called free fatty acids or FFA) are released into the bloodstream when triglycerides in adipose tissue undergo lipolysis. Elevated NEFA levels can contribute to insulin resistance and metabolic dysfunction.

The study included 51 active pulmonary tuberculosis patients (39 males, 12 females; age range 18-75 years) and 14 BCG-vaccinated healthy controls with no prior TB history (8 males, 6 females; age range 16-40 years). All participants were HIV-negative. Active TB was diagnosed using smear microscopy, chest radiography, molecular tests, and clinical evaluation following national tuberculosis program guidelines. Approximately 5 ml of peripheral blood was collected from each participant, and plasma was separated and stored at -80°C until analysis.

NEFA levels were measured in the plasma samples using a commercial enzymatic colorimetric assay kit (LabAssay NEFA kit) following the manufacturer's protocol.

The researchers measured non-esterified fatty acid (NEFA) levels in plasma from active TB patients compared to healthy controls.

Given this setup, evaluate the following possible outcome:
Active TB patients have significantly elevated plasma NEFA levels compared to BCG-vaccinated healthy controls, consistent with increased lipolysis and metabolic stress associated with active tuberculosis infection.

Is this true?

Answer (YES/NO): YES